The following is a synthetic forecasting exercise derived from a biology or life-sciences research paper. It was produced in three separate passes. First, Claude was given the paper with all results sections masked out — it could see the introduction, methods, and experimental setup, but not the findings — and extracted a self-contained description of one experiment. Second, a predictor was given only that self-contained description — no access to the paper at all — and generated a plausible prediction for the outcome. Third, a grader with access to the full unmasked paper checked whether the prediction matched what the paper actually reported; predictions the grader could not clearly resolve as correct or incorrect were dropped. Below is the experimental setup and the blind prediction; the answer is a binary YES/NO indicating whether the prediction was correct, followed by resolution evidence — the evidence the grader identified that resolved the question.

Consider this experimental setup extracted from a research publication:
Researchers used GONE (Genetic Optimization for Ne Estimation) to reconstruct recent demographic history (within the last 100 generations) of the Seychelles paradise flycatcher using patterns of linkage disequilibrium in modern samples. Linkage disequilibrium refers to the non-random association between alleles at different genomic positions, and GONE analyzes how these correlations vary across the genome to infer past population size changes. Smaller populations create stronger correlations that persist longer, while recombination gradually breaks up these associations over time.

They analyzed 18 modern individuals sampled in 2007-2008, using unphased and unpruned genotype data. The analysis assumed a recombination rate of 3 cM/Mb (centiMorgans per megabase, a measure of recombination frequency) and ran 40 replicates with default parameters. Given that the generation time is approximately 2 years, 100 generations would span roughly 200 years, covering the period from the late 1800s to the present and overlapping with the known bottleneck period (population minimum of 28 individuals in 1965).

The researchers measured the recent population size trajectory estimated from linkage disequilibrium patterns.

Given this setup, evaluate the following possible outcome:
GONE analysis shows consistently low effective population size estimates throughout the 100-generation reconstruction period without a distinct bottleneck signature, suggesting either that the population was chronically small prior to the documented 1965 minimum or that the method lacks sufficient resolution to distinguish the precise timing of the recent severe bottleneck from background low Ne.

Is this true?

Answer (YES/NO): NO